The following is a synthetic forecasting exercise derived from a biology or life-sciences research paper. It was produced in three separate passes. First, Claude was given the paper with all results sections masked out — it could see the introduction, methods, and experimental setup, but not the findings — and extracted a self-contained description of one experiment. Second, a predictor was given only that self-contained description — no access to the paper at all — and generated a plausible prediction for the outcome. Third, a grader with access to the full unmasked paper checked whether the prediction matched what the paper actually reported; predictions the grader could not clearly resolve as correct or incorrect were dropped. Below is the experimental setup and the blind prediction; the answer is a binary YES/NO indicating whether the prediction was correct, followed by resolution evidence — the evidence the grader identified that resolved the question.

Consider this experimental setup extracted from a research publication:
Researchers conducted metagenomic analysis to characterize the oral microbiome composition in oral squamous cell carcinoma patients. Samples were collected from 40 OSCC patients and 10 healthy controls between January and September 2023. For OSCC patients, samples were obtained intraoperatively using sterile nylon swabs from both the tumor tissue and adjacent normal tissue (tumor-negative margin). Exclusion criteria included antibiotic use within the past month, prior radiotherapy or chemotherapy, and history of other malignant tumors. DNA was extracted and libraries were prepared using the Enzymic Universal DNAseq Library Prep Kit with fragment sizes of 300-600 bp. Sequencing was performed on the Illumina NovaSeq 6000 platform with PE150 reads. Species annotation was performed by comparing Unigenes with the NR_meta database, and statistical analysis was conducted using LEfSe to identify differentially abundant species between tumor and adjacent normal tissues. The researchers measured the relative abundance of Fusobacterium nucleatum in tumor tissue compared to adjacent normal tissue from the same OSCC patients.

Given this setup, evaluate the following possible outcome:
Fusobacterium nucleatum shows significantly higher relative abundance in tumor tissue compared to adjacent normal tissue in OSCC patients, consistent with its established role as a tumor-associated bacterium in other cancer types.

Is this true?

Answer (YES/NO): YES